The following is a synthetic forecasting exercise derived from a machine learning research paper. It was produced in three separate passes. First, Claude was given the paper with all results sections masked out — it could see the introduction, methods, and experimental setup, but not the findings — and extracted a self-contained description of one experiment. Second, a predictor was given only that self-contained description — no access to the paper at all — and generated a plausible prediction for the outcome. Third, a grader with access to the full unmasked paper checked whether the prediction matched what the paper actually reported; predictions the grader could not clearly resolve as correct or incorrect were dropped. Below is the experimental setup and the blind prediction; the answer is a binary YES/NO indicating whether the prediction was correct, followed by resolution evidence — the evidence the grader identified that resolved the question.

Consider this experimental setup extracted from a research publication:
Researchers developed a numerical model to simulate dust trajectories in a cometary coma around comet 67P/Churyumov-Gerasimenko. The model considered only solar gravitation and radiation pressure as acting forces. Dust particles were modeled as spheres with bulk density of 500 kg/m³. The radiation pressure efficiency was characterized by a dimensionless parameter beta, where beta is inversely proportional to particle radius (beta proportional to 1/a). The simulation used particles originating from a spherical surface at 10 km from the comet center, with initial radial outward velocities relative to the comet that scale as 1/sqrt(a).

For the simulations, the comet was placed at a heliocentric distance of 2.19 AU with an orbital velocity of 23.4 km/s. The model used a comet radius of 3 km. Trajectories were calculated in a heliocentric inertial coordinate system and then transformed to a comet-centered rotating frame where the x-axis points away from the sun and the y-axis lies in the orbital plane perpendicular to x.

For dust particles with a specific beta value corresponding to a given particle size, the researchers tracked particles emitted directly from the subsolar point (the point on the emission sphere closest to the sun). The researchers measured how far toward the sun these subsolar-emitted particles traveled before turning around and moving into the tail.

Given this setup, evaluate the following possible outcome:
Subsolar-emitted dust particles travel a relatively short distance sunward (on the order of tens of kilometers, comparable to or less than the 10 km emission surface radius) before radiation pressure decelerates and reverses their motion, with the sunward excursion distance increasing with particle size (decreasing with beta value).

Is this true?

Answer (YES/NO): NO